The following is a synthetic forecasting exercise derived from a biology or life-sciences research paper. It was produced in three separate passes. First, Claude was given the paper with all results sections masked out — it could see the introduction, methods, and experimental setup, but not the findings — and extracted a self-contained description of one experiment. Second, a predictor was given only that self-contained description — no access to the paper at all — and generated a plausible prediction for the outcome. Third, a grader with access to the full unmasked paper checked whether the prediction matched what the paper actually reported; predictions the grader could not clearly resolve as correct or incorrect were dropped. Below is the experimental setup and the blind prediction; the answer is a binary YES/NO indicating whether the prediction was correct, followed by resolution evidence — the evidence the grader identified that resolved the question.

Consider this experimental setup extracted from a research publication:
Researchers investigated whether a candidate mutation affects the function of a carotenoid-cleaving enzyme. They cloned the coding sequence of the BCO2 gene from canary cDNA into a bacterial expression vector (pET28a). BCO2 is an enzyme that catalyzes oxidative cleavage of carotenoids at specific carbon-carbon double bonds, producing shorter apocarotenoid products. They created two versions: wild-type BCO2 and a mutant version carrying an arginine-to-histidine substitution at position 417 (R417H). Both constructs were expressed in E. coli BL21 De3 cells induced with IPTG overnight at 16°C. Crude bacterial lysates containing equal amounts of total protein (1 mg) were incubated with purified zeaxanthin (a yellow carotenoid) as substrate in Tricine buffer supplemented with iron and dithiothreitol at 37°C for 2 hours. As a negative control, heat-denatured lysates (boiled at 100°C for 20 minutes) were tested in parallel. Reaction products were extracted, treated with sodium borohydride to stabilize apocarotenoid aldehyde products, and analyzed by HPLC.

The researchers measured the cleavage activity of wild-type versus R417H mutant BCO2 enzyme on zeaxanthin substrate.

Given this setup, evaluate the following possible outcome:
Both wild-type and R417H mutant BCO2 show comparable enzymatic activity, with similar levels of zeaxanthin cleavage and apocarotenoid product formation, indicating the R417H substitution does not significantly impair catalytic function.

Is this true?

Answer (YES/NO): NO